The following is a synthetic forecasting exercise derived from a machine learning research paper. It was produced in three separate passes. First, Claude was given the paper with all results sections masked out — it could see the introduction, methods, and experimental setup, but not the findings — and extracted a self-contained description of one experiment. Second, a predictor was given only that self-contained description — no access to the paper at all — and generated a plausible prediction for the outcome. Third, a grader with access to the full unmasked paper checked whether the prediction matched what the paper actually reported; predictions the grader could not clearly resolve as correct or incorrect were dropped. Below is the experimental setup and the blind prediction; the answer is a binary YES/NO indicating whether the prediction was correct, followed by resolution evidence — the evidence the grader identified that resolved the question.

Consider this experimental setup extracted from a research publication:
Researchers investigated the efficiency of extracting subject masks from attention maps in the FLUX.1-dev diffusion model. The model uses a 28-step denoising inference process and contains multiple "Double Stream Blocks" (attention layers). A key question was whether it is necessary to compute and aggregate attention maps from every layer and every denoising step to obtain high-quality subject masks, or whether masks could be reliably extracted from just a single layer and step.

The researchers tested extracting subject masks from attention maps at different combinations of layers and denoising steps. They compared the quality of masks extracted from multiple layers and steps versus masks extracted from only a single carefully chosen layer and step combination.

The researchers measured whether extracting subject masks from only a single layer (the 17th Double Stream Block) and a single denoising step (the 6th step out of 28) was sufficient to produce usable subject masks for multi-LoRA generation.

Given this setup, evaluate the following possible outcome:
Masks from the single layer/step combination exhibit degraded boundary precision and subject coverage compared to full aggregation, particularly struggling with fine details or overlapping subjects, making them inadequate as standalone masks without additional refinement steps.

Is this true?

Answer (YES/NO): NO